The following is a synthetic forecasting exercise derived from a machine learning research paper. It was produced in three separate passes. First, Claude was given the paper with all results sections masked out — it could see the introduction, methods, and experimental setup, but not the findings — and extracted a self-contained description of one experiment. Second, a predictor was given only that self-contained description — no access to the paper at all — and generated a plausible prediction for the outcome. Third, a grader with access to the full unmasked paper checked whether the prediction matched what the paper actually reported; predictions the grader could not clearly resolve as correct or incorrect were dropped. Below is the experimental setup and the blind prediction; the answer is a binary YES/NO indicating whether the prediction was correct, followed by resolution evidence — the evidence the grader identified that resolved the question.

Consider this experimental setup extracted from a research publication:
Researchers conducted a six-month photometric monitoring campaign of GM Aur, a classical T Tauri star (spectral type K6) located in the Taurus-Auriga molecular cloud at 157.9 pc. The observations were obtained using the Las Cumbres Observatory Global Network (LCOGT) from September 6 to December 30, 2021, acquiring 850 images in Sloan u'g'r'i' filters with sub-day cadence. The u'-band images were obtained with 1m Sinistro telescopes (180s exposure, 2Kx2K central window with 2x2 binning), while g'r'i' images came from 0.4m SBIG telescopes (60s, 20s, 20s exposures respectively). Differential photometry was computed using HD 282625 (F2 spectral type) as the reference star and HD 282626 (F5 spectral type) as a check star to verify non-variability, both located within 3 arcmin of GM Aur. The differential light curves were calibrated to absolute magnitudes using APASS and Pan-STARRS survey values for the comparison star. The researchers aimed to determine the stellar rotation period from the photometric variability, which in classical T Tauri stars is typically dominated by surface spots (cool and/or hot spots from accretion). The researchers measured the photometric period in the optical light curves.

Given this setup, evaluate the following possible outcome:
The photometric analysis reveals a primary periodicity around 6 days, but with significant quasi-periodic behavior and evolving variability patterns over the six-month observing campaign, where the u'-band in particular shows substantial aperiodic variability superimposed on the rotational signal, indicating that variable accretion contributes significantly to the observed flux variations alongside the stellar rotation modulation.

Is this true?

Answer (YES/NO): NO